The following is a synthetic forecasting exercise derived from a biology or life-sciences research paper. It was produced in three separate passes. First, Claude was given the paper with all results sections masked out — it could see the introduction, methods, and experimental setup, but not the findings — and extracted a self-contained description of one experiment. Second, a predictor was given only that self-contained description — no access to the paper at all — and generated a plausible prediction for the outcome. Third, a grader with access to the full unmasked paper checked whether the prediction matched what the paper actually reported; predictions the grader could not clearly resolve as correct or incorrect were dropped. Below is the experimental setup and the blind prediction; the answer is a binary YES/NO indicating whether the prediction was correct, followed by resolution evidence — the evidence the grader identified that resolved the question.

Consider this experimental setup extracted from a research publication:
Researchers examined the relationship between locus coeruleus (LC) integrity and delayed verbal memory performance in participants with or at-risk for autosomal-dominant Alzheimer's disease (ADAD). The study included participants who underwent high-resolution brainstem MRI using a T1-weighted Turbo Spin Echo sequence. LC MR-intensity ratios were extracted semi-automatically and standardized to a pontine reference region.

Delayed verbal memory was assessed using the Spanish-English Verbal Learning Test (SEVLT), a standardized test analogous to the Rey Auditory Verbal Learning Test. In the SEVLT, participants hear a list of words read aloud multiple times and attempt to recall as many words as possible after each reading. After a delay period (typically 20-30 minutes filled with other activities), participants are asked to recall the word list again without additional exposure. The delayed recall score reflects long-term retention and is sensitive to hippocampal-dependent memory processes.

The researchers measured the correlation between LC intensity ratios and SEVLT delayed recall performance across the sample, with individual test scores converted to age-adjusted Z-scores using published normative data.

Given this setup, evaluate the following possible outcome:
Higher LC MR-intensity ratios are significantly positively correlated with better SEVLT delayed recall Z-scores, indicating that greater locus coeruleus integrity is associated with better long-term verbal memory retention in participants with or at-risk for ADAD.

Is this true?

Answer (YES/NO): YES